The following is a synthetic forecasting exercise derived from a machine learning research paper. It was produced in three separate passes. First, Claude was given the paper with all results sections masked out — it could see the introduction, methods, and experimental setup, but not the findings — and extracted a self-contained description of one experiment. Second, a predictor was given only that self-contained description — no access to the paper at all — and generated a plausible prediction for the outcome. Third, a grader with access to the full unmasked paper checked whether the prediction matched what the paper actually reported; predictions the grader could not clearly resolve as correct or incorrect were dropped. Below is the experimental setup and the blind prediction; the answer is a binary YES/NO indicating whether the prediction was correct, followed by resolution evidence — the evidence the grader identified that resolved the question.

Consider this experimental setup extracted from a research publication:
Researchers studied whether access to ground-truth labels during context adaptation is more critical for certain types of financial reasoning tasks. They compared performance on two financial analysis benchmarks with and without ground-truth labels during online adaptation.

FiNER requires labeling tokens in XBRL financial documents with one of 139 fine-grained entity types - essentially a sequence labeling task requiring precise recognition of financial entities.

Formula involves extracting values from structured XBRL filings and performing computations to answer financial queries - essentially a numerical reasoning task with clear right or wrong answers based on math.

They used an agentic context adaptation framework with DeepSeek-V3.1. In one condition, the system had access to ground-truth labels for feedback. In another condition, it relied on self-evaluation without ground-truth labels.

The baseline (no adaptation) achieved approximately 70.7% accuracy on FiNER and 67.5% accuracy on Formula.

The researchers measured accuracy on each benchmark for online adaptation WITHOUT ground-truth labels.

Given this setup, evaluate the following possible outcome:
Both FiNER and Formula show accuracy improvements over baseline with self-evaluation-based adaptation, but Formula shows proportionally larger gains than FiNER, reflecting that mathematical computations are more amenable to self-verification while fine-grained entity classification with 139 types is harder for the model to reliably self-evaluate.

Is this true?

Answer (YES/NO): NO